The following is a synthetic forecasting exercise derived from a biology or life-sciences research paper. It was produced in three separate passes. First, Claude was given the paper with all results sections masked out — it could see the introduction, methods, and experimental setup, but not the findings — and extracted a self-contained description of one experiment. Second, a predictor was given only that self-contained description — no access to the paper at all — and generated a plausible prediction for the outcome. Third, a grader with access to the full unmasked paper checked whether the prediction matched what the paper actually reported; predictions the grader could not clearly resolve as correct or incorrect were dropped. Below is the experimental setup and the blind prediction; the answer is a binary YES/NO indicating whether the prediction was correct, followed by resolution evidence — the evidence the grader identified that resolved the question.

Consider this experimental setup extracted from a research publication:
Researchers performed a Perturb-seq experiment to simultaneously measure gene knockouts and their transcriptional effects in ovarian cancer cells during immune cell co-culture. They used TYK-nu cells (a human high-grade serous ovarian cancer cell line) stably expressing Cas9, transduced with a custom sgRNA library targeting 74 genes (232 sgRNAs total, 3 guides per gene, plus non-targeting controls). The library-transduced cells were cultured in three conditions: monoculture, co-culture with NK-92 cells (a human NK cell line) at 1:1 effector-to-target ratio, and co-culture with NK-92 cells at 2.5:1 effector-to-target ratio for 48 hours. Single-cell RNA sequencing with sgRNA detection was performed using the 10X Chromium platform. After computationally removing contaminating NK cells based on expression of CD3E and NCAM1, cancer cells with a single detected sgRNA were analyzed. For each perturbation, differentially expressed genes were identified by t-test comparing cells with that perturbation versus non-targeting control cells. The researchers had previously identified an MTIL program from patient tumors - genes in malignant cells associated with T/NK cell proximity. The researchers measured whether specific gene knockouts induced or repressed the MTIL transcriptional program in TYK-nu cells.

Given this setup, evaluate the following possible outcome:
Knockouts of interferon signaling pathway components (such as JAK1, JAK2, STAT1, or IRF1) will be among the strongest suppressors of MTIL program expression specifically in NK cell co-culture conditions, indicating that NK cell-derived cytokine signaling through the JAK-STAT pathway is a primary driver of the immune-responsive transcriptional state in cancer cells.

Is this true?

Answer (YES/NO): YES